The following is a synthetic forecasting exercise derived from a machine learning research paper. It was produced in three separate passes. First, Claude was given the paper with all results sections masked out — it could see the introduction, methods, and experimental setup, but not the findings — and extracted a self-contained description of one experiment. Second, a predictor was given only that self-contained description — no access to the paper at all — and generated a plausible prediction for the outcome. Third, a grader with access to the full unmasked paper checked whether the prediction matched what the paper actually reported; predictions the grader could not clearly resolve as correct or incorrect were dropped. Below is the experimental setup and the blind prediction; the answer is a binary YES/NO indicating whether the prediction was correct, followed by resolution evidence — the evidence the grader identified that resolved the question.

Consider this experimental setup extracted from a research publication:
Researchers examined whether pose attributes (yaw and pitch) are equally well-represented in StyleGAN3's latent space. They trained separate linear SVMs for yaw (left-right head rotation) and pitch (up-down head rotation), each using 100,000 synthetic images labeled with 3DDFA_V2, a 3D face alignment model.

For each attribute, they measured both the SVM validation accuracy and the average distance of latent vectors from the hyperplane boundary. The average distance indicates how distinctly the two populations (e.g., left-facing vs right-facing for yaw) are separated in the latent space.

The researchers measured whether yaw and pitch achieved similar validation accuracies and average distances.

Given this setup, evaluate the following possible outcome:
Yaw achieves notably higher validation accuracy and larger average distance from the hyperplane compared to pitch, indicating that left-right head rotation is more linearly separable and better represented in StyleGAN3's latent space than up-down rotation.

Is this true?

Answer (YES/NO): NO